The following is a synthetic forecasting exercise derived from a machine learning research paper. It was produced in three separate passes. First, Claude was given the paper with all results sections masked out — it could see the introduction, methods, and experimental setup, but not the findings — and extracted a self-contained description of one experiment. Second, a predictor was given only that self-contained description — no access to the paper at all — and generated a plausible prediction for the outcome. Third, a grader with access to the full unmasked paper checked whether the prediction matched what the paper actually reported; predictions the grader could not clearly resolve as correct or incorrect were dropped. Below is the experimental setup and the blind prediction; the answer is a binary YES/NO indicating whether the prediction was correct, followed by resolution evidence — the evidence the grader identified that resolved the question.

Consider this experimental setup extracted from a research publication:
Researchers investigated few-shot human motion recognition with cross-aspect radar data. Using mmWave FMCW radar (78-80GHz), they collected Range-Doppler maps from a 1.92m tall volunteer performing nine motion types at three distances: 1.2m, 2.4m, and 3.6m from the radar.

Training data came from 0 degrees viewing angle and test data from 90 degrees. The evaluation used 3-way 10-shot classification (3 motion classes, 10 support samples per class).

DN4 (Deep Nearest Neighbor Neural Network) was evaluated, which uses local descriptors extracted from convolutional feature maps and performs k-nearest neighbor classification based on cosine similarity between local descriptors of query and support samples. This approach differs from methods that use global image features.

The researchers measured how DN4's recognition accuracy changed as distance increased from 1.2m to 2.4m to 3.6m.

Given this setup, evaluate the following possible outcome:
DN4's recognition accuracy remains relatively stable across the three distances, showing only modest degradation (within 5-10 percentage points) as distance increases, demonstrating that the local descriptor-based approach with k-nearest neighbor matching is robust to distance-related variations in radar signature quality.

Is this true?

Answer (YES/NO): YES